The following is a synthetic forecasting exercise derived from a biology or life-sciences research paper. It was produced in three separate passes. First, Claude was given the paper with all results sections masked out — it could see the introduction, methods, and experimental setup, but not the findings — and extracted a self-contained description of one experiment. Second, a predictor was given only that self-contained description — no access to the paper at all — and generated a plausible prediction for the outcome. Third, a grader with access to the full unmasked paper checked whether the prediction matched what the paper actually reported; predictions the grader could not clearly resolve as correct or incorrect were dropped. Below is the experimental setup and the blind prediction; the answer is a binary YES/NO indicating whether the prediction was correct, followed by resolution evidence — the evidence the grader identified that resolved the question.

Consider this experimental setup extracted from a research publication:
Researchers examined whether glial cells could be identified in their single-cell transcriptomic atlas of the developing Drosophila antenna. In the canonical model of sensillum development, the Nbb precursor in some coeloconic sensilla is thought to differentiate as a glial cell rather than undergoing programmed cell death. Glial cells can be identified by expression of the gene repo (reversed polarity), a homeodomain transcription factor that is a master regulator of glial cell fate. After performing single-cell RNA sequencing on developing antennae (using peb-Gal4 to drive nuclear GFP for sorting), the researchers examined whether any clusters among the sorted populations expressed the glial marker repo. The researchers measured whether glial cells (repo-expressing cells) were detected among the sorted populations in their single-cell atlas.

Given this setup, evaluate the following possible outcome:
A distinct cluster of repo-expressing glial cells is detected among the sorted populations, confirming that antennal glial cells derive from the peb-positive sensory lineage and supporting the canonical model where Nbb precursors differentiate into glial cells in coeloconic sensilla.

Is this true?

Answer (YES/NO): YES